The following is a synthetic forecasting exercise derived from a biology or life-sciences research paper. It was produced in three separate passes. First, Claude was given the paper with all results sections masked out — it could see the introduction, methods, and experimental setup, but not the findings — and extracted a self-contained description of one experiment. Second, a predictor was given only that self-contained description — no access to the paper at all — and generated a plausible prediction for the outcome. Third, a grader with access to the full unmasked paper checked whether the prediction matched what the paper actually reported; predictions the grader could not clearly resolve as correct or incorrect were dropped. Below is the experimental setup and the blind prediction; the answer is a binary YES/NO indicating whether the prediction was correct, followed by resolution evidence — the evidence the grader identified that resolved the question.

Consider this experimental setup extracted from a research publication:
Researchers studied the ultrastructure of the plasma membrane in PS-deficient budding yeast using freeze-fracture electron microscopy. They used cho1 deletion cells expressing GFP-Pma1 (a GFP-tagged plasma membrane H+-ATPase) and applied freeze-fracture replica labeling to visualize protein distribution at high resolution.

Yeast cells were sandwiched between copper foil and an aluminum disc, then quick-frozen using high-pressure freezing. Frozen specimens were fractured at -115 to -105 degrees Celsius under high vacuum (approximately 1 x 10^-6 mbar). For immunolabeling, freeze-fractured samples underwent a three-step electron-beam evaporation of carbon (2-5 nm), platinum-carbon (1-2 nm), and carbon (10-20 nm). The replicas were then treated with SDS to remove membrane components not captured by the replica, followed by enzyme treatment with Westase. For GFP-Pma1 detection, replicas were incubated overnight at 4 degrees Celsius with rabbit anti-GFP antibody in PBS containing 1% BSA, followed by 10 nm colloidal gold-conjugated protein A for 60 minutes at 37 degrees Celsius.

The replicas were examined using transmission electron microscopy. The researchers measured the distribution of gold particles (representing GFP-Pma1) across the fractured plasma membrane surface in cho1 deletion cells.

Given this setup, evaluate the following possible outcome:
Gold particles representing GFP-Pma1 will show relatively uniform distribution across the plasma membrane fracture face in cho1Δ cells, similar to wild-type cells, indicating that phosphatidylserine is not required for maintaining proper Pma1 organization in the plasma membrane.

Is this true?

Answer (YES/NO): NO